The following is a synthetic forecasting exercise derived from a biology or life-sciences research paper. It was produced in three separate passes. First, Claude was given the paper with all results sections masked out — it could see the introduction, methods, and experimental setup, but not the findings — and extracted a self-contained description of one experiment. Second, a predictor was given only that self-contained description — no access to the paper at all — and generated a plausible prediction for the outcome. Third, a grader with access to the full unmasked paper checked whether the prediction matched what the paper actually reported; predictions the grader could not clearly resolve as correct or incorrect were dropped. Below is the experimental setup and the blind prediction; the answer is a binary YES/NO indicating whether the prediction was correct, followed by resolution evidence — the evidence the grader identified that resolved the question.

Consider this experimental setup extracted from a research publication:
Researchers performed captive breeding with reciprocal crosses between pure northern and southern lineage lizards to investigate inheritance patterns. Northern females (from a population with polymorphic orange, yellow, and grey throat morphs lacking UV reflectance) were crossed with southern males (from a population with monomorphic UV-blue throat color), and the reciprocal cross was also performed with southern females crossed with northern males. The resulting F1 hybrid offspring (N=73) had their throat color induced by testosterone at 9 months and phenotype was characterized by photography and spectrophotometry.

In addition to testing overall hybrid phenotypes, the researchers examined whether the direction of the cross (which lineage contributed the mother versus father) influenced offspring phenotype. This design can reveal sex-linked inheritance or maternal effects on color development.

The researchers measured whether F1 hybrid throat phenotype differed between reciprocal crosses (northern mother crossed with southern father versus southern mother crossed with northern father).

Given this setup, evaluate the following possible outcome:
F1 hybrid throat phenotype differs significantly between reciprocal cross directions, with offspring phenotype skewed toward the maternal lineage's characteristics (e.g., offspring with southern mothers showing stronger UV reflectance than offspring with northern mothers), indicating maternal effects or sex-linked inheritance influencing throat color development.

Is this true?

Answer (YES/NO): NO